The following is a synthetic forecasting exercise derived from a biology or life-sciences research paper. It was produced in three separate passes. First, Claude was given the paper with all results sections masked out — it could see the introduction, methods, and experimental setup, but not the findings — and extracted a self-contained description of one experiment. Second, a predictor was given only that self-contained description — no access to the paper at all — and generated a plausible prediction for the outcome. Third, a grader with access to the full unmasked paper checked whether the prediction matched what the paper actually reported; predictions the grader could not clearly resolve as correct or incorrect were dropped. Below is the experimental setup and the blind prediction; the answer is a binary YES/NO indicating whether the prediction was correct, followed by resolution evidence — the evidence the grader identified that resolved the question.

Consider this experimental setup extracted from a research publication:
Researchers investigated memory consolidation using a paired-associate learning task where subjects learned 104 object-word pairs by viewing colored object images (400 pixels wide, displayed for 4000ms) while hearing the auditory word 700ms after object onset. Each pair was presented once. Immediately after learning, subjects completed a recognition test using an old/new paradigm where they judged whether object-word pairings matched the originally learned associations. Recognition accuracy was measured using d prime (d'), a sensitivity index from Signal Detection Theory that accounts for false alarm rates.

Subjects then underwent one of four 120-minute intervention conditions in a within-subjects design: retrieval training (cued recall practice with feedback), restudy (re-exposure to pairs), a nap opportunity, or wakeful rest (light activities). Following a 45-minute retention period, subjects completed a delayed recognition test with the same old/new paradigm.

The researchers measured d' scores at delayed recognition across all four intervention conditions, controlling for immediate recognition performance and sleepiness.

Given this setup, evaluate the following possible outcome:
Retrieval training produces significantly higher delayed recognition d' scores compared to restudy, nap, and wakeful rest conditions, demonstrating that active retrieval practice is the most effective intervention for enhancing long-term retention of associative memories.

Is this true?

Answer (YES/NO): NO